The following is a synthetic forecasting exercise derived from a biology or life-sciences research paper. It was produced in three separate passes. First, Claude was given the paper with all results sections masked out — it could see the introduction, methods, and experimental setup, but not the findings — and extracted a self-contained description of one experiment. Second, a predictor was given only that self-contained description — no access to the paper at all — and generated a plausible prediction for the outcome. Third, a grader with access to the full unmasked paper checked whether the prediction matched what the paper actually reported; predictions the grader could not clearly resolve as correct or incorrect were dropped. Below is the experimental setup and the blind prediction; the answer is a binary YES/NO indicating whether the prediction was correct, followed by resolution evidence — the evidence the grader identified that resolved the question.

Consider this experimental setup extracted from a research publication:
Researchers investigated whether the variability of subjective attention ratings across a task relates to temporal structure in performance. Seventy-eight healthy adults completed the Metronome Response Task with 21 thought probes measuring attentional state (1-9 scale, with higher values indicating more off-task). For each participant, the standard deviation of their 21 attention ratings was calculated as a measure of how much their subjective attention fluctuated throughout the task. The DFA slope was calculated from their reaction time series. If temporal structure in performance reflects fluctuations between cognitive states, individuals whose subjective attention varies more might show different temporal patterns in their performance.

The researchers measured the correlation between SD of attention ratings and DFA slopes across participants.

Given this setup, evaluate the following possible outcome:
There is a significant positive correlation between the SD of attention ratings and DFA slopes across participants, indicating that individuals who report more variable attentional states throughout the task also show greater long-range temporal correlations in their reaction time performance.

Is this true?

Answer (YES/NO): NO